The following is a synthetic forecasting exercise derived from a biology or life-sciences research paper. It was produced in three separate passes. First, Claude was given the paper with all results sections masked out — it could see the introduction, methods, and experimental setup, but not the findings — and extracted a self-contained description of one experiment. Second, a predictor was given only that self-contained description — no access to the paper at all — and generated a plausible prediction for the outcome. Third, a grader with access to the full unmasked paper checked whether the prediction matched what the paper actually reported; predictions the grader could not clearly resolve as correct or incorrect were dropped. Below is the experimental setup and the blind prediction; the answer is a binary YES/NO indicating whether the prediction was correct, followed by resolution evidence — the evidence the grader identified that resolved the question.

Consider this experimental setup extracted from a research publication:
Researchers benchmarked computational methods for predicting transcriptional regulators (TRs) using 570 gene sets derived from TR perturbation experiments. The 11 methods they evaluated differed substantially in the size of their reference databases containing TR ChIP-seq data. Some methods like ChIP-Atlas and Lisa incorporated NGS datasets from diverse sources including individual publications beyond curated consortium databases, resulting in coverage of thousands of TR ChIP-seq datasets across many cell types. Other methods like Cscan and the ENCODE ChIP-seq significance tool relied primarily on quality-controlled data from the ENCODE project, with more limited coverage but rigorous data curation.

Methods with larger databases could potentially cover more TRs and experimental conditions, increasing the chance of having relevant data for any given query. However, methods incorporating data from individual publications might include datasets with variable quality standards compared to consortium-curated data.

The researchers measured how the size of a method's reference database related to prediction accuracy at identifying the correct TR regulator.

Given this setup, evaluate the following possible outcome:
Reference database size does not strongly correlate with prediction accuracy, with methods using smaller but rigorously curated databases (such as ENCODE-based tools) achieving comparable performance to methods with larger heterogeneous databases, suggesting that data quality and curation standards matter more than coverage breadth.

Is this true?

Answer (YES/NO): NO